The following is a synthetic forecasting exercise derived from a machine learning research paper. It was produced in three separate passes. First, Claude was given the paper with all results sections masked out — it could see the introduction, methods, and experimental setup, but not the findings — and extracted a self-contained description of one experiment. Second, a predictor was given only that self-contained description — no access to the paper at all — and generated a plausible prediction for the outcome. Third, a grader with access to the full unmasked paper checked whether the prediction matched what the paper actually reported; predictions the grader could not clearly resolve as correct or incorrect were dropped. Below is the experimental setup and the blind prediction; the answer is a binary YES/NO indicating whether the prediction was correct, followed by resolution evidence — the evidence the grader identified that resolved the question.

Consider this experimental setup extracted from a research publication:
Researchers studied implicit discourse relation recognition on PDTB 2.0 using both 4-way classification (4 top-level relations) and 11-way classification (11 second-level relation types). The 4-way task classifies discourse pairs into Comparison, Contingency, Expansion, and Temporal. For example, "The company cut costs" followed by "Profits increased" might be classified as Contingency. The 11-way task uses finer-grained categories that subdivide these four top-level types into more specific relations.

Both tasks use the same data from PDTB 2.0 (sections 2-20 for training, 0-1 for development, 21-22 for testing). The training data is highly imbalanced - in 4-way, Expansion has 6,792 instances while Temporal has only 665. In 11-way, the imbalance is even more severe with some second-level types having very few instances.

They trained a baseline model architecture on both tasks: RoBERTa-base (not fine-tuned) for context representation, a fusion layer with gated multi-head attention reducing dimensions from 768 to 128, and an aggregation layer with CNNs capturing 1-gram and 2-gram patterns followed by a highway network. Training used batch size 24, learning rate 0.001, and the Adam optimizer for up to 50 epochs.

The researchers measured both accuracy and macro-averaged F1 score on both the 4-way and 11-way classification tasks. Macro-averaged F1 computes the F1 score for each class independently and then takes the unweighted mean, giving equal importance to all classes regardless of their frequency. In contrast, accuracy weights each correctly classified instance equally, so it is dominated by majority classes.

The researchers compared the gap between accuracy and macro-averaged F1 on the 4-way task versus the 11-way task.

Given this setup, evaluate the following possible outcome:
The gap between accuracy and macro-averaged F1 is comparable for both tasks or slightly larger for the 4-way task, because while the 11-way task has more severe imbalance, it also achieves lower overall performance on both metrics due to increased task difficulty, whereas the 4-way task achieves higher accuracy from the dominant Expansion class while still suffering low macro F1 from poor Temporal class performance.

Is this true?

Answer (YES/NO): NO